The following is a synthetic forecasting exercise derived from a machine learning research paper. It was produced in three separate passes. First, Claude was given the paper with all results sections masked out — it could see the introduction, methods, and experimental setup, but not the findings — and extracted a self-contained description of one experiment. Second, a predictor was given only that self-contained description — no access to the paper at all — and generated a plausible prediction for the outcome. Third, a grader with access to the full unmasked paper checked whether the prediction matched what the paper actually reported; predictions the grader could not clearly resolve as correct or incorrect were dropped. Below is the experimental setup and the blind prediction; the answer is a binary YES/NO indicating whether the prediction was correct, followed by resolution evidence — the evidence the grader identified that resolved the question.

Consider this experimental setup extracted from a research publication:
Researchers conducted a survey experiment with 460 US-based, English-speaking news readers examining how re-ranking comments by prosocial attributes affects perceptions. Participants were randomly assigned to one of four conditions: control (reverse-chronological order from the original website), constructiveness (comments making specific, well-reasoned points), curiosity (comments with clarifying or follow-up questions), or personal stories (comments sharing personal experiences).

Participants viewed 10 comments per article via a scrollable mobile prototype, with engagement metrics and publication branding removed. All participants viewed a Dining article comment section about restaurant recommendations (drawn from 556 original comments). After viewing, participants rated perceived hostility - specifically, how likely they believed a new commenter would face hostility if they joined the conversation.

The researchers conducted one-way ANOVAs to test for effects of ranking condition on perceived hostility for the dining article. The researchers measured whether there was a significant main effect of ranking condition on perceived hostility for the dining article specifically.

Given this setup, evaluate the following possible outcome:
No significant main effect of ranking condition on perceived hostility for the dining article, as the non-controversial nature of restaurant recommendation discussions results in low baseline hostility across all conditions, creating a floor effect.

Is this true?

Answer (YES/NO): YES